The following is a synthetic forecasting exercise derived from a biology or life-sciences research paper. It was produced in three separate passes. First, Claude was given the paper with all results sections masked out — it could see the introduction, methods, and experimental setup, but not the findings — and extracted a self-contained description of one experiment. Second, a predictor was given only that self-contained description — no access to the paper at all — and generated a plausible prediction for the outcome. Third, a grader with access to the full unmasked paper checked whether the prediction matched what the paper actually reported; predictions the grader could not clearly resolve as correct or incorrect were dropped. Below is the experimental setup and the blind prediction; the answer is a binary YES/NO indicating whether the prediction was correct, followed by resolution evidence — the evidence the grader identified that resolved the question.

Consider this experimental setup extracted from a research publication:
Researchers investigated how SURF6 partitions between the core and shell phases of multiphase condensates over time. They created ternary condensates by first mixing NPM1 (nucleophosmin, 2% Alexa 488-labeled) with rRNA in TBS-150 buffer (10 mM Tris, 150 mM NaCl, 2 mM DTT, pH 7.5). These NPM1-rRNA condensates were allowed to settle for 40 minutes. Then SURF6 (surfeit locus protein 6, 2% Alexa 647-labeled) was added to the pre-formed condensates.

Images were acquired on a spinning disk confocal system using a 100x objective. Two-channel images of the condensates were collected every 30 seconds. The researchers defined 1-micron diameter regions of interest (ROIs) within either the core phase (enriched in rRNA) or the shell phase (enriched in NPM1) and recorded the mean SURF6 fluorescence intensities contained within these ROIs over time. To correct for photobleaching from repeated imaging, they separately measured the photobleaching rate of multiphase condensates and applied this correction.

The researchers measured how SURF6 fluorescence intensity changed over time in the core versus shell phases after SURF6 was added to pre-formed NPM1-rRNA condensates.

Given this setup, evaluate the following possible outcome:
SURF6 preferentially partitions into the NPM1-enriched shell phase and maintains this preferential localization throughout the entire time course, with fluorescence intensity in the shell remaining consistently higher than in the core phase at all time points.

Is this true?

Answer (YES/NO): NO